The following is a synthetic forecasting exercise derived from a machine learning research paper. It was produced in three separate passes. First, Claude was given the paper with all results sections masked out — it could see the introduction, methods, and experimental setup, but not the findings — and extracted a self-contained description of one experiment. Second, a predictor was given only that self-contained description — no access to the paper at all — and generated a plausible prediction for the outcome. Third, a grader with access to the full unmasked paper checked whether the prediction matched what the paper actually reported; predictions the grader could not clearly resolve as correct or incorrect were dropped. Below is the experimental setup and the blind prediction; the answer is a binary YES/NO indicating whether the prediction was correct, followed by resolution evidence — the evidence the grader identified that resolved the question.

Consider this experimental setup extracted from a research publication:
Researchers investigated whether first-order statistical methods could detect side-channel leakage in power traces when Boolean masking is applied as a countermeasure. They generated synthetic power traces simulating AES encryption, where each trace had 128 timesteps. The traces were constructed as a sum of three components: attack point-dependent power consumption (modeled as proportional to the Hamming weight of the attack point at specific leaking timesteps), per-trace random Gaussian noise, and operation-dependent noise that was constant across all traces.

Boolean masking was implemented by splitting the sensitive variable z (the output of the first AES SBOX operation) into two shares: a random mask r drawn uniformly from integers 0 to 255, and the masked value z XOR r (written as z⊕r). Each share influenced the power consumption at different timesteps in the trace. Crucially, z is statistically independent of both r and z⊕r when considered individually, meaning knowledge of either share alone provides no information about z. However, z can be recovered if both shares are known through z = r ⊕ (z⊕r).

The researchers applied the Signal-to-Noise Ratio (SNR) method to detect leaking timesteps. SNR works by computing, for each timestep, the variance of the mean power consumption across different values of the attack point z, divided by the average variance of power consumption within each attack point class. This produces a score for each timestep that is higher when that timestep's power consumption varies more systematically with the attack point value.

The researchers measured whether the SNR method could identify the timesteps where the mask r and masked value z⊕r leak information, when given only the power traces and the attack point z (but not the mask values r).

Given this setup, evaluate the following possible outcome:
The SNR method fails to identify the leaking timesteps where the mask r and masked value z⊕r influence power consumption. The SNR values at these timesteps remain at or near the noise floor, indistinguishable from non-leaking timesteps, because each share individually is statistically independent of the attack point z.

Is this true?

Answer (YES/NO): YES